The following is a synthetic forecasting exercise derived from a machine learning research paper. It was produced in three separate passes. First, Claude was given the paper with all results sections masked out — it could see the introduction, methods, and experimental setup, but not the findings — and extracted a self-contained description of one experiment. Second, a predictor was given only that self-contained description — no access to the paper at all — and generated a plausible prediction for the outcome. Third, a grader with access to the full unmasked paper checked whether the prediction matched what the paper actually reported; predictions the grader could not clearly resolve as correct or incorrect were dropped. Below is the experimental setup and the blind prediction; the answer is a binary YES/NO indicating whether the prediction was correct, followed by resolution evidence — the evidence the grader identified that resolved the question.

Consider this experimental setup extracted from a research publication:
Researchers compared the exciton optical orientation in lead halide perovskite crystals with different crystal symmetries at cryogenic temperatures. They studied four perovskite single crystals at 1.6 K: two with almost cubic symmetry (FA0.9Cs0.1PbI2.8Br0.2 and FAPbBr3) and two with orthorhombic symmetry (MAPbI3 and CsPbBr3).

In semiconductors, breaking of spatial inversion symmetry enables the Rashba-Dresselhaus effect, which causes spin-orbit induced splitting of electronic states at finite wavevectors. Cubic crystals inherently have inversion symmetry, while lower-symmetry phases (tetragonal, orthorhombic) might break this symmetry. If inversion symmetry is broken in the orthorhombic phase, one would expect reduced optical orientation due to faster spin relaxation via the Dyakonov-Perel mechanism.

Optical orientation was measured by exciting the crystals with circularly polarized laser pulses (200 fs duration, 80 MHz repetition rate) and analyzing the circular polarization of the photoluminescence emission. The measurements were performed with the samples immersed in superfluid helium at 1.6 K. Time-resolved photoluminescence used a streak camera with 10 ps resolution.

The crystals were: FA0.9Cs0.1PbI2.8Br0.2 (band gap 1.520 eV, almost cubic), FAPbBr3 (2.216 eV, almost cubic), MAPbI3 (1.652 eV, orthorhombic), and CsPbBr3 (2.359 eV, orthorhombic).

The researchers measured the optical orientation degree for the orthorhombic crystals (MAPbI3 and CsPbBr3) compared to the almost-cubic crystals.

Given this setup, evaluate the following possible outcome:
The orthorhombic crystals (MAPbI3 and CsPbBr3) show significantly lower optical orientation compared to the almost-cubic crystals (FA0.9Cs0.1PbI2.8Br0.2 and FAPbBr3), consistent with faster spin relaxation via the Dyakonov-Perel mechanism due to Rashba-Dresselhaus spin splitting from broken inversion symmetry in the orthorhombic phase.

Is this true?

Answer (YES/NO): NO